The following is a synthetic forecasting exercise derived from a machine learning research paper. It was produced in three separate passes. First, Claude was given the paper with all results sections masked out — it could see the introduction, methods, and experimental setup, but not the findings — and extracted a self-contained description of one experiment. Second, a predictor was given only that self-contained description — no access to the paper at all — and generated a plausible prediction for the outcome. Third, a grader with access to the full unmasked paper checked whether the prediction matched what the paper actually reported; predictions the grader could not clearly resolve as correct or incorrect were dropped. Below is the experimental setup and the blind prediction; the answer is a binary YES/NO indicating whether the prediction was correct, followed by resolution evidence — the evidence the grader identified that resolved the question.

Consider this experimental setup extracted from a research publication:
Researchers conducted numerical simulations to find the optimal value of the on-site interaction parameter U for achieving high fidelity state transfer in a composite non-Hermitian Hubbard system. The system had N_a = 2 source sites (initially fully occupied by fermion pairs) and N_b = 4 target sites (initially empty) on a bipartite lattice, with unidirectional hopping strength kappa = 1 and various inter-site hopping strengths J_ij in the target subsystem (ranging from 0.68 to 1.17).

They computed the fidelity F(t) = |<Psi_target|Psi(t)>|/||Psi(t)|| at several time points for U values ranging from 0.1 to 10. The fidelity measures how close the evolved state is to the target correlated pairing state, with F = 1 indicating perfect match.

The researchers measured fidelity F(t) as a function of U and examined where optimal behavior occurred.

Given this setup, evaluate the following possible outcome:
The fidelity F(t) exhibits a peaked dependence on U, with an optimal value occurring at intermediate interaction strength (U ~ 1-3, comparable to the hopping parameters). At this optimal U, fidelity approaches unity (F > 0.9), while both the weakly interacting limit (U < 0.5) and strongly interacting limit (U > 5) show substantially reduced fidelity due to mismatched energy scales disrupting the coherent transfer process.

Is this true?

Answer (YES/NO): NO